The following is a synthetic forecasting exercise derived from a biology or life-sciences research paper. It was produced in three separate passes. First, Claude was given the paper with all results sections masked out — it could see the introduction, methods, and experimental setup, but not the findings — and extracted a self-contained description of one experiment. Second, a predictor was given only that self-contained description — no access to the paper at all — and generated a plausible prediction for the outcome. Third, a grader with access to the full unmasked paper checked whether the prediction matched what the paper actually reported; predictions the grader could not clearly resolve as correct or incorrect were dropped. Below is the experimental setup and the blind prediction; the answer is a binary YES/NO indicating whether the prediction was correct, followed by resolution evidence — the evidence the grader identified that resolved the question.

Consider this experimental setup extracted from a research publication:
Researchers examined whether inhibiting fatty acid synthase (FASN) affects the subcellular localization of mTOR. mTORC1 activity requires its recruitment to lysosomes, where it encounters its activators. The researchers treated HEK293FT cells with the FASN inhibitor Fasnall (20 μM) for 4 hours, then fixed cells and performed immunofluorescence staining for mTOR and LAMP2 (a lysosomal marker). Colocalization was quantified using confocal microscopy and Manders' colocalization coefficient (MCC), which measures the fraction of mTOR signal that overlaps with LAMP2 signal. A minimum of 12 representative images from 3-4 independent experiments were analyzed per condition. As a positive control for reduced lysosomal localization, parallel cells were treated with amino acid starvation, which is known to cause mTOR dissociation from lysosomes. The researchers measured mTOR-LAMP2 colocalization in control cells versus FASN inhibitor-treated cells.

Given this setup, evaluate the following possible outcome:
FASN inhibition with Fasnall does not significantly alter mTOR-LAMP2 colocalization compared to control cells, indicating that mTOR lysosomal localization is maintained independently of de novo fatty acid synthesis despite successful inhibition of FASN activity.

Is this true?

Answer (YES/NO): NO